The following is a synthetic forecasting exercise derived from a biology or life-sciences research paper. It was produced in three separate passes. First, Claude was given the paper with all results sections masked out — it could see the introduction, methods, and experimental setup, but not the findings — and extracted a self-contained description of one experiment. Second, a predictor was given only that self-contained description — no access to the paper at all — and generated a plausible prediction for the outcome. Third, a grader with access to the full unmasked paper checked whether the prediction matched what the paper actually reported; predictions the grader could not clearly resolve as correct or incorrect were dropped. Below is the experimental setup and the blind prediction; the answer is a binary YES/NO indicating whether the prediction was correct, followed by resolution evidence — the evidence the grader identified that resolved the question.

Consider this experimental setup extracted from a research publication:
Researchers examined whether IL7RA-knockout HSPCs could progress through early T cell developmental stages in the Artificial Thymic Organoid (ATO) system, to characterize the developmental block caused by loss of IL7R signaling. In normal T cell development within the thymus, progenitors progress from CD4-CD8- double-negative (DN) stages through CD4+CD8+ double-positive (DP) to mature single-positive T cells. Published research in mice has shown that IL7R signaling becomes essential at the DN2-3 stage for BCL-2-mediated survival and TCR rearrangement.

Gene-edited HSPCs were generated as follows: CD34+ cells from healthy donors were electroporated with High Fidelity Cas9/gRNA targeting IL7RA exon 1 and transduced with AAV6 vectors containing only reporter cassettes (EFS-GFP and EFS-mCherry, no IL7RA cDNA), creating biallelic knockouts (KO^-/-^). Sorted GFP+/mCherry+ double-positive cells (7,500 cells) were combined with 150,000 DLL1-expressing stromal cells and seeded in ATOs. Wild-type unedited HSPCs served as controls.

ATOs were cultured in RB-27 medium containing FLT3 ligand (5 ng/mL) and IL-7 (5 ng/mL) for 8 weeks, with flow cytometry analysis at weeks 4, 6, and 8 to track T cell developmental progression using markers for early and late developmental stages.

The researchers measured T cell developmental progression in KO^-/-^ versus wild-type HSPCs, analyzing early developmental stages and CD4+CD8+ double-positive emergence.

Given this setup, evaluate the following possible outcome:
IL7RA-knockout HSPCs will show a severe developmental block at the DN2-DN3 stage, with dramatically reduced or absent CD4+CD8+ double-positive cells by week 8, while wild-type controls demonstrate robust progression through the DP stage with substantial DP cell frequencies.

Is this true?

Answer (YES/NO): YES